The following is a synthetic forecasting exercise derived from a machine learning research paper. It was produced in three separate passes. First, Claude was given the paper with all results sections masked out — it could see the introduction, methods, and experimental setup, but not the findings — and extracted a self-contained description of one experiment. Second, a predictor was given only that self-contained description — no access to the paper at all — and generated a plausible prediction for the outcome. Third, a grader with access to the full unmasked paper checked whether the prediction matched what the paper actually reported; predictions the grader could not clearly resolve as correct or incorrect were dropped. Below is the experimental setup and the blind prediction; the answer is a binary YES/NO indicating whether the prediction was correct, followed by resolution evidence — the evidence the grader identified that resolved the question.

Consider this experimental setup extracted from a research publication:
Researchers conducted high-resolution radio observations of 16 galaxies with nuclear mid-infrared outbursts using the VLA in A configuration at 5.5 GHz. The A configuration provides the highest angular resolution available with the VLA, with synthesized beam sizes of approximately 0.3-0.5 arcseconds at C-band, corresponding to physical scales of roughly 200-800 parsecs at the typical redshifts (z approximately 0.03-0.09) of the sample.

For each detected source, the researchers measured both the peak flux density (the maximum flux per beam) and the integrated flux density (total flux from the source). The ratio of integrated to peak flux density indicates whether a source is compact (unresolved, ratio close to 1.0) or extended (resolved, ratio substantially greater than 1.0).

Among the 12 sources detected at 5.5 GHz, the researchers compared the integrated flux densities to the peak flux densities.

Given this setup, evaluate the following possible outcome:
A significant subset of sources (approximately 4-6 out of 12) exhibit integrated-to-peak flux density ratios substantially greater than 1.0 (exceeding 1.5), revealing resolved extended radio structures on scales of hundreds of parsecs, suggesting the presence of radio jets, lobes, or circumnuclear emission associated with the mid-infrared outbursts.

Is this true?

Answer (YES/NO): NO